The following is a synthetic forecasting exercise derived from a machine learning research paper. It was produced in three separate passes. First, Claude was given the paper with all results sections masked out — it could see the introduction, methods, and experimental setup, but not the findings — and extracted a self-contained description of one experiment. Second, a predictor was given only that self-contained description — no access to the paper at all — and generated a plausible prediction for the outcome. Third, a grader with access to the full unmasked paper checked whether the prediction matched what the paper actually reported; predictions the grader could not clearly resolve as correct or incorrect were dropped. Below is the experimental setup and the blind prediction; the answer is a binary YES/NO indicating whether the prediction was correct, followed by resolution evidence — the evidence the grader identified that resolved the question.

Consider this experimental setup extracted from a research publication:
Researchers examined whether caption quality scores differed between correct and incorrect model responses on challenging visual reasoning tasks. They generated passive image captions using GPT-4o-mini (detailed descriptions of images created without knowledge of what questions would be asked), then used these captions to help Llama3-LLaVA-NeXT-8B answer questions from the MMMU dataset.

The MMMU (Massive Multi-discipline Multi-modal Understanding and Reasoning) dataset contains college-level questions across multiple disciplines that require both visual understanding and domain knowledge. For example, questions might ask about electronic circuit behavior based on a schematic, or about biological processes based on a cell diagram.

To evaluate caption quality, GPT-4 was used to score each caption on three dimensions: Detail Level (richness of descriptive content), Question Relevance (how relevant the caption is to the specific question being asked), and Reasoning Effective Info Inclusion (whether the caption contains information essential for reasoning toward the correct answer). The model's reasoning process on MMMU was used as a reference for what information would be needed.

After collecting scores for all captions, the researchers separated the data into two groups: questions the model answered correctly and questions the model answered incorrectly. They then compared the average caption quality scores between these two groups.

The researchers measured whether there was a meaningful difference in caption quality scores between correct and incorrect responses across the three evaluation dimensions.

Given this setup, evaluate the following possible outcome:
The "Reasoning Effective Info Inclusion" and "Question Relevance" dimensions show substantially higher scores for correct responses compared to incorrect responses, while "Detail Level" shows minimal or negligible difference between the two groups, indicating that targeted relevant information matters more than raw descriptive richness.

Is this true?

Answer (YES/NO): NO